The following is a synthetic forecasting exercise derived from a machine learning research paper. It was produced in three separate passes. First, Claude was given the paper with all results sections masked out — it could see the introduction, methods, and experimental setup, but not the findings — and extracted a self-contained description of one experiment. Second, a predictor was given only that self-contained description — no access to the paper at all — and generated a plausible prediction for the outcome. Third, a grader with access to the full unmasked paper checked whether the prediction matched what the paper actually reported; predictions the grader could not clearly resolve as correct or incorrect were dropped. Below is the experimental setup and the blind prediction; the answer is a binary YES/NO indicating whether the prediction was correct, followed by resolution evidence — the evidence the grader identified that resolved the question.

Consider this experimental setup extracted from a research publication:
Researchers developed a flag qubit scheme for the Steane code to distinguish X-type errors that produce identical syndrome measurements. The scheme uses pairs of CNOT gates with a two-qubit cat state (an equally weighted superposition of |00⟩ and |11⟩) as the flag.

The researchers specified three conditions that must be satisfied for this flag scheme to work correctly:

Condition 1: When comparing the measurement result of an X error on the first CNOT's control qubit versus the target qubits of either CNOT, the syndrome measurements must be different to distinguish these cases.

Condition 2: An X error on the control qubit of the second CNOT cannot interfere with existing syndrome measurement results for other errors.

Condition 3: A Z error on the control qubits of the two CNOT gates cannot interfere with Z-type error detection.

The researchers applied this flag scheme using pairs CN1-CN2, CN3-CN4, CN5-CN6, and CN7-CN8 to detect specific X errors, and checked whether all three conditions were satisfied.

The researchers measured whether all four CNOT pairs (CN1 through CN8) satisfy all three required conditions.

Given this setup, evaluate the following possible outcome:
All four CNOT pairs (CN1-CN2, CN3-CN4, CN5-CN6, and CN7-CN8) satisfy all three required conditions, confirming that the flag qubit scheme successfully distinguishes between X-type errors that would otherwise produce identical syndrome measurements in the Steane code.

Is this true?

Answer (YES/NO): YES